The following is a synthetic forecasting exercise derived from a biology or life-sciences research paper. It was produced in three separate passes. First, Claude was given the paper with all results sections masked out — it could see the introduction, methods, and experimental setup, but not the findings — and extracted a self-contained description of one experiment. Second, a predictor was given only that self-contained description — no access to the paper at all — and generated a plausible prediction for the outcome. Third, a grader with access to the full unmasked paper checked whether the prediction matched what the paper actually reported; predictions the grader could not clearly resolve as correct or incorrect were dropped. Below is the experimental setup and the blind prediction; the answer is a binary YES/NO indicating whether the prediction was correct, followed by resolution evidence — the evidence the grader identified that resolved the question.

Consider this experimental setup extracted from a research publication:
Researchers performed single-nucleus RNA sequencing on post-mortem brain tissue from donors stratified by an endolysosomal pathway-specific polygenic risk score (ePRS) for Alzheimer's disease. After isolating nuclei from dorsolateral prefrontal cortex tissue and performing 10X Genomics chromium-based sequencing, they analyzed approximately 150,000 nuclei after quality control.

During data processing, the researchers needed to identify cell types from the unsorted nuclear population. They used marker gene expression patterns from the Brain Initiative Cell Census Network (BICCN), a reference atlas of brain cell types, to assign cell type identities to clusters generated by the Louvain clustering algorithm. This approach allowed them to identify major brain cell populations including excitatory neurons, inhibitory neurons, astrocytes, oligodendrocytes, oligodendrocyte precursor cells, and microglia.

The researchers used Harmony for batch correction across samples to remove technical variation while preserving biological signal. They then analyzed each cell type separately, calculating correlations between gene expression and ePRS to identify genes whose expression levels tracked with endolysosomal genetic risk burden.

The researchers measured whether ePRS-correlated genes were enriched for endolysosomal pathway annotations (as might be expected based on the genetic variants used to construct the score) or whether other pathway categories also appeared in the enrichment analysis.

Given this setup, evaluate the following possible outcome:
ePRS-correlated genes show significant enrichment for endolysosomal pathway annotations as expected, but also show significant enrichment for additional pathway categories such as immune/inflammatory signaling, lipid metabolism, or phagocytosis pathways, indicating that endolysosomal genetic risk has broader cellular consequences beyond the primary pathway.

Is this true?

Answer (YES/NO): YES